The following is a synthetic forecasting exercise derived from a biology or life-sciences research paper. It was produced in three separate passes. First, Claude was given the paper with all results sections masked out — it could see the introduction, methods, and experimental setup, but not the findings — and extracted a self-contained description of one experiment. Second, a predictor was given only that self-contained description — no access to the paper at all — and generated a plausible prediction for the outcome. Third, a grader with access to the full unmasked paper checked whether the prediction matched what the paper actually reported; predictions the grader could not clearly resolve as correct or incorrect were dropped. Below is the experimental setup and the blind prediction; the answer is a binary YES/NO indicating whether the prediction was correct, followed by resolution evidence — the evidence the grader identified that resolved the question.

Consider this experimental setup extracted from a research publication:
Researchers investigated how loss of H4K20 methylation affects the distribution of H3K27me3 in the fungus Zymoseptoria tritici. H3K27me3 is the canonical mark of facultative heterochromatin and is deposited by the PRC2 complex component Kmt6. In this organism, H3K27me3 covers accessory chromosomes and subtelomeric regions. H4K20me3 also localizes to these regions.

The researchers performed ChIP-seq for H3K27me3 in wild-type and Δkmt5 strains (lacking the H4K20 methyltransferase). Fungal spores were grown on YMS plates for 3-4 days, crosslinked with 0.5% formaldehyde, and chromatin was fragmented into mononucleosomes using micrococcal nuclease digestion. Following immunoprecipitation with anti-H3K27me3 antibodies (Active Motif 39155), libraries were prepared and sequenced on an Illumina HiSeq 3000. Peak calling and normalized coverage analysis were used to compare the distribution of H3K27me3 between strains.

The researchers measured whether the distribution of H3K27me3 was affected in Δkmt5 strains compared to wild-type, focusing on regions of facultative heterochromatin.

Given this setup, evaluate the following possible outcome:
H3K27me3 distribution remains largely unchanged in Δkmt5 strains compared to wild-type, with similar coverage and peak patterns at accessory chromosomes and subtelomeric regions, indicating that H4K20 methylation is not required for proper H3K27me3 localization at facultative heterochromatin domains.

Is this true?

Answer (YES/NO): NO